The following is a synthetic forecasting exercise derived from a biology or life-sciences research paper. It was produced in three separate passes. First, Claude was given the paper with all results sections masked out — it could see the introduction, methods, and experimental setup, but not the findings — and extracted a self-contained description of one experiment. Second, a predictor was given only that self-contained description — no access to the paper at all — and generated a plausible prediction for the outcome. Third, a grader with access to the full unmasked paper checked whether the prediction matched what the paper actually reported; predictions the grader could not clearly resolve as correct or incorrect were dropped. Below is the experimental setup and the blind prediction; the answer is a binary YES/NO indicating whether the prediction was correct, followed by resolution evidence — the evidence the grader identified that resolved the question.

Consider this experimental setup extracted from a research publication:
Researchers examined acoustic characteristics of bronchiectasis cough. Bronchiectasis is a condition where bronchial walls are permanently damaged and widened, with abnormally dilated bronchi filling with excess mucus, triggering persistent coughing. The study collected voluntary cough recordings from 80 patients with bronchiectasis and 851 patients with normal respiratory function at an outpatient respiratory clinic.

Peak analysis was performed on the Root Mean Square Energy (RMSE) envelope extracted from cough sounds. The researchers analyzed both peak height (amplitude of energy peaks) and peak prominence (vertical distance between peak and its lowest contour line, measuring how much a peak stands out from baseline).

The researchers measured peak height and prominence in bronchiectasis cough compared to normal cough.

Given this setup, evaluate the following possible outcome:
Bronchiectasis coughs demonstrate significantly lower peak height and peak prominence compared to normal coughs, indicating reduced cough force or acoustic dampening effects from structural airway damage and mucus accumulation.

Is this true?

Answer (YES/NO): YES